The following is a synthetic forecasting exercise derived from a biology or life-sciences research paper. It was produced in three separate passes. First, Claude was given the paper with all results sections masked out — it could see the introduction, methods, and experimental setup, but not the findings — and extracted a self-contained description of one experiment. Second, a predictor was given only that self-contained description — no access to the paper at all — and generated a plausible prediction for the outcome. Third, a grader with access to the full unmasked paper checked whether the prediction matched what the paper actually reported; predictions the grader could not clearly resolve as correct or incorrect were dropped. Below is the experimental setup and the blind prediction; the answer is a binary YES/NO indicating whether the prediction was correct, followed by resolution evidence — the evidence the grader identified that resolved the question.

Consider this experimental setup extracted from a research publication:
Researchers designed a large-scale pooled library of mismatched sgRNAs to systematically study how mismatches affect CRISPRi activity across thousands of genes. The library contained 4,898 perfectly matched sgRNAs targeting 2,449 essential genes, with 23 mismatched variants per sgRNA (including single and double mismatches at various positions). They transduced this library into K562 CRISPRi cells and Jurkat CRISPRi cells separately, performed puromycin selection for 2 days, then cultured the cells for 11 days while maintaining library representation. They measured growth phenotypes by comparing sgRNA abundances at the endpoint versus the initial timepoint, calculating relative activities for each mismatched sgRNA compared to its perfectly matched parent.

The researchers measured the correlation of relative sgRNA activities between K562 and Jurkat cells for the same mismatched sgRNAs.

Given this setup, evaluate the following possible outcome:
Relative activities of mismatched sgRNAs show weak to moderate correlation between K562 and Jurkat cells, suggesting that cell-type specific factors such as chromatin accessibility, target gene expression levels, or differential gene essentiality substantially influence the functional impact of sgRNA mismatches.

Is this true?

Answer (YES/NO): NO